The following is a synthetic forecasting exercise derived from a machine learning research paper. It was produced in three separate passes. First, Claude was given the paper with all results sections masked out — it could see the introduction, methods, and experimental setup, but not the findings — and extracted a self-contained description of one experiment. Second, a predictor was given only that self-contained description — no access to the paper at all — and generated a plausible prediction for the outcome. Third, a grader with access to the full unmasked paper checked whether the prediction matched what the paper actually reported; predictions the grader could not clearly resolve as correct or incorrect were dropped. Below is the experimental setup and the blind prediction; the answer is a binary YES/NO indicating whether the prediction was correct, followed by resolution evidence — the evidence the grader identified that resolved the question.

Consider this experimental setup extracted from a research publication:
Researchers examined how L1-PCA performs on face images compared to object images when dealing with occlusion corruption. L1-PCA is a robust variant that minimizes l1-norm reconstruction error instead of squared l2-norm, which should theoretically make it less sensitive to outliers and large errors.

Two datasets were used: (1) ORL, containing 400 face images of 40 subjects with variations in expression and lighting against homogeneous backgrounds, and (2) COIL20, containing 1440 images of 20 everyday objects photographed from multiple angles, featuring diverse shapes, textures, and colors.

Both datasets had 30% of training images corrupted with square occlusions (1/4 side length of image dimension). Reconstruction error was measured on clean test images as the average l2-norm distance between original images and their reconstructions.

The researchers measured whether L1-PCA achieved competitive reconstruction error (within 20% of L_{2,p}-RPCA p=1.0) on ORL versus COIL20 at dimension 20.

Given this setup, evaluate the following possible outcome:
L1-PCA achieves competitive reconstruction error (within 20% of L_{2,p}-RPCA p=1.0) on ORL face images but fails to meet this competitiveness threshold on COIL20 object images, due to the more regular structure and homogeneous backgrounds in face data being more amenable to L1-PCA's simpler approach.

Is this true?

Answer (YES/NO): NO